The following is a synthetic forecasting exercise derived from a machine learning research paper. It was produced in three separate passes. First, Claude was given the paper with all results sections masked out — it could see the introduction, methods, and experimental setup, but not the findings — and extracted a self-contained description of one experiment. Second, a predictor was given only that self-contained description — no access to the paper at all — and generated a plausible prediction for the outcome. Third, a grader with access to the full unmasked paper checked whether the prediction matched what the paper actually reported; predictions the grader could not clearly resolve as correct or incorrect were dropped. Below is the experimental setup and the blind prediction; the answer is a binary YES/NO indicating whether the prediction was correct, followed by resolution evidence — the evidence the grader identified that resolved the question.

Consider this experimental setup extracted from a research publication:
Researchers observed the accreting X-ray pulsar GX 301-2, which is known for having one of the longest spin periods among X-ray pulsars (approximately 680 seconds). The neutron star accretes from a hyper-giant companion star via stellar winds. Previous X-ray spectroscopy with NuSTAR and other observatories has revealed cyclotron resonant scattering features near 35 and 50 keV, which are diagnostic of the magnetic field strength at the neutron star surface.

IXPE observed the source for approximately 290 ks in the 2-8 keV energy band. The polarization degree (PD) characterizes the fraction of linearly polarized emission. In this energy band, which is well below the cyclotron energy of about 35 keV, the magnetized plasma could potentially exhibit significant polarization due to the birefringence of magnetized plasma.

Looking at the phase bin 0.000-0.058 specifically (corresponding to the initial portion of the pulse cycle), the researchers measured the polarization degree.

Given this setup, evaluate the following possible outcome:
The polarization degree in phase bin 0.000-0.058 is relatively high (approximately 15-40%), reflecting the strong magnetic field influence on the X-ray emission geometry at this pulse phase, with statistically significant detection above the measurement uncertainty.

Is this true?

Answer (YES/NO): NO